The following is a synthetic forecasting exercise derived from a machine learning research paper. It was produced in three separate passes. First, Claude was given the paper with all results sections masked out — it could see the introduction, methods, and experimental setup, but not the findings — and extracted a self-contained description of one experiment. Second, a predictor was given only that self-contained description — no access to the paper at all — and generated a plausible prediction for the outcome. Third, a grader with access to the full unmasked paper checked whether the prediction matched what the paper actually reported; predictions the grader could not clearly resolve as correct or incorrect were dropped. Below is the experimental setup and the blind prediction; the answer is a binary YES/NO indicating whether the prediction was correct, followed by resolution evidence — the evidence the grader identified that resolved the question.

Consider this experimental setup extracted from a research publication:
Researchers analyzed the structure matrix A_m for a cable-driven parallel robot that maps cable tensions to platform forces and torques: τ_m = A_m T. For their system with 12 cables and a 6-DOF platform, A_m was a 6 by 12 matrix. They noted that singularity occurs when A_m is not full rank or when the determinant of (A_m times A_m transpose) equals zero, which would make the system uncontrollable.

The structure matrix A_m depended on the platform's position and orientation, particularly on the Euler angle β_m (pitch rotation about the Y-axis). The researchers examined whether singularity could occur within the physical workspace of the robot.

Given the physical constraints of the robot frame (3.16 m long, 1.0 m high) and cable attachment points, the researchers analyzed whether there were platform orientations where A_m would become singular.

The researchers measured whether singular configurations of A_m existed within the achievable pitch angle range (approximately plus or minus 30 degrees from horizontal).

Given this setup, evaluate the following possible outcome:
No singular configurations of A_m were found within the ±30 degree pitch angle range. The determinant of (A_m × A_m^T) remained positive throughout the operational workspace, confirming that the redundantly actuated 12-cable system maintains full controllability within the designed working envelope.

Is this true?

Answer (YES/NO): YES